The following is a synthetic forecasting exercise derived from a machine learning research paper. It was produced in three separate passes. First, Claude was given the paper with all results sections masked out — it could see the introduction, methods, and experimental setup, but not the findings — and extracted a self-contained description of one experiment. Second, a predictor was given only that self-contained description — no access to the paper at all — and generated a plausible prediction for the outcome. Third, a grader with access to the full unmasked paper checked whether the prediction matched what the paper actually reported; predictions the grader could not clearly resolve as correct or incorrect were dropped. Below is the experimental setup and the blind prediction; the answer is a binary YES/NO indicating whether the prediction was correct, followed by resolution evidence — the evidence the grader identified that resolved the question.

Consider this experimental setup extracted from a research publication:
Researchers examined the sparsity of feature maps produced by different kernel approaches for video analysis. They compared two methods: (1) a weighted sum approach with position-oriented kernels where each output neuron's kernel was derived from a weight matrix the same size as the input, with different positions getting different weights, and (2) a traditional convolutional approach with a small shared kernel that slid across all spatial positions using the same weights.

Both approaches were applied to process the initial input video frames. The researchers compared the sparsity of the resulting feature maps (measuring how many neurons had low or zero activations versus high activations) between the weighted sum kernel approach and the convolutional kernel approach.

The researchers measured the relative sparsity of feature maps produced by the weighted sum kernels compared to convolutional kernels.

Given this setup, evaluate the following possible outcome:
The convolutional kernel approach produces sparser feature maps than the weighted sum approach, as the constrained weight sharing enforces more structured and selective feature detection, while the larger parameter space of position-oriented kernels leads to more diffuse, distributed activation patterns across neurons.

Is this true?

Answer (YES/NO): NO